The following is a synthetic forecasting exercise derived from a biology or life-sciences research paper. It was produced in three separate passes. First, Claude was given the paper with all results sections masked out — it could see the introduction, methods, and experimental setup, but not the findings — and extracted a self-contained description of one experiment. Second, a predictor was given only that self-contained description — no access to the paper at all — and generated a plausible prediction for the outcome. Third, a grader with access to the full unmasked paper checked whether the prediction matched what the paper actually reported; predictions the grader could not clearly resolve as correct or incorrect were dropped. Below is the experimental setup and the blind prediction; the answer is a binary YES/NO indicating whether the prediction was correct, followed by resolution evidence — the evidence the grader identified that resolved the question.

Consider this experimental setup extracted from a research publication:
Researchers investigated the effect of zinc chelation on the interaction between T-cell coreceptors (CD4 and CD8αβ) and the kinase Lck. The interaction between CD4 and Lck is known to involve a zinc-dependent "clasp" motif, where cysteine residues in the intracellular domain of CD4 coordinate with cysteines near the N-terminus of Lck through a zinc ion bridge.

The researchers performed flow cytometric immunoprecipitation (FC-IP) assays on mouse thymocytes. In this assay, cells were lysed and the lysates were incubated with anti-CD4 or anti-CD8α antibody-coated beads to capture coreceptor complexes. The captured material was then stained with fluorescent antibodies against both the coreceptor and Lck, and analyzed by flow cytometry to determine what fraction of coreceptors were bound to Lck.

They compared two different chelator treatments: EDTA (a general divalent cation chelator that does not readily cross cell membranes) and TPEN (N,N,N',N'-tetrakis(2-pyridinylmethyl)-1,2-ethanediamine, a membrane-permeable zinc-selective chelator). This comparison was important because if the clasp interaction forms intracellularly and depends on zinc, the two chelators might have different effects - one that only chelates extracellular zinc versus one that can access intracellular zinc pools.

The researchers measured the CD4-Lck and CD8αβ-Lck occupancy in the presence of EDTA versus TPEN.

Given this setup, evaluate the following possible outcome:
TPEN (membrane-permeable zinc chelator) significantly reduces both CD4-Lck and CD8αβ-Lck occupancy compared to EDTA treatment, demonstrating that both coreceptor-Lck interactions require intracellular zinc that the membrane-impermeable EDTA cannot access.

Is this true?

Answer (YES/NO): YES